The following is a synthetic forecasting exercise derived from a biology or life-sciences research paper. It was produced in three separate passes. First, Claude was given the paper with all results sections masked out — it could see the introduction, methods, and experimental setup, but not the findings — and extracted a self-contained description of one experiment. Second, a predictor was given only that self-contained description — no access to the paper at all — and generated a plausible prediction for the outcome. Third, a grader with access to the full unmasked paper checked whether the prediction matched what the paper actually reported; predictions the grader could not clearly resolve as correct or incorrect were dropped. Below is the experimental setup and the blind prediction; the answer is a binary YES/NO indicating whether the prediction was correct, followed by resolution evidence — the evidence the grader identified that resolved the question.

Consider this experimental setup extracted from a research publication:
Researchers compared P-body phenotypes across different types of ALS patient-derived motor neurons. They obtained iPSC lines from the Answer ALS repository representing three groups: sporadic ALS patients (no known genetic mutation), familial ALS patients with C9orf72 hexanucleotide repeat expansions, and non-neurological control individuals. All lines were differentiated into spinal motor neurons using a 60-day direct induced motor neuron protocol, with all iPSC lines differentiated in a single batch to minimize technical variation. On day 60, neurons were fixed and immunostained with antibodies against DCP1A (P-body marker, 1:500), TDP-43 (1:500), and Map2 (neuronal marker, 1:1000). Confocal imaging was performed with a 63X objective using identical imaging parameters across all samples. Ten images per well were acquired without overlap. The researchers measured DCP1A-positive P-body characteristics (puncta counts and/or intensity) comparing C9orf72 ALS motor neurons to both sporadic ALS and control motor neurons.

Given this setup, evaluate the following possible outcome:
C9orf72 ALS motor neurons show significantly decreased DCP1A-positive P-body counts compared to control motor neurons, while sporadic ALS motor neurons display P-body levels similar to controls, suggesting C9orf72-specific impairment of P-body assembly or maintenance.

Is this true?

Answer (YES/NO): NO